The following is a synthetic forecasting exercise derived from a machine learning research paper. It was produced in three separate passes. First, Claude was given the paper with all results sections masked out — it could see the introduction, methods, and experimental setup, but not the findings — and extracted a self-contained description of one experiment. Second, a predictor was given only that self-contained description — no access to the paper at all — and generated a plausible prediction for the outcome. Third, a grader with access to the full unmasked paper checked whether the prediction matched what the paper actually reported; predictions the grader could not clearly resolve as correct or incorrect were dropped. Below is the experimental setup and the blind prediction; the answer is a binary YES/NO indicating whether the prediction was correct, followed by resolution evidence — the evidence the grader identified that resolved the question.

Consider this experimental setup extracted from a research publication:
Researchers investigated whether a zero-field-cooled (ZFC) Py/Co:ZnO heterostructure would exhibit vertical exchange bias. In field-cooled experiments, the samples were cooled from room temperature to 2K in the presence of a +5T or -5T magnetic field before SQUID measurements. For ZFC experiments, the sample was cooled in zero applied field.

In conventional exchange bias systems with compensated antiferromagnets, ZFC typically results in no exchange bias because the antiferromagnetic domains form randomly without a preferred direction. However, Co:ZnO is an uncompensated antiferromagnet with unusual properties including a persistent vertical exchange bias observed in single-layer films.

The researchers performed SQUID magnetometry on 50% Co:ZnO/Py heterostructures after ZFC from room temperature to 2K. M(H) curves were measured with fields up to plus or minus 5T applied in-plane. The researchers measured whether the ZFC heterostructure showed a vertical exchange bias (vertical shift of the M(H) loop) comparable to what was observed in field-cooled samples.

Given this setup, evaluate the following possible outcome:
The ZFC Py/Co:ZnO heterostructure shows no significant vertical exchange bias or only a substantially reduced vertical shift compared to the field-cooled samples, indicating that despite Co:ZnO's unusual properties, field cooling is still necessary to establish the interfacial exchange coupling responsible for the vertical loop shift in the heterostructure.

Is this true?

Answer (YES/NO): NO